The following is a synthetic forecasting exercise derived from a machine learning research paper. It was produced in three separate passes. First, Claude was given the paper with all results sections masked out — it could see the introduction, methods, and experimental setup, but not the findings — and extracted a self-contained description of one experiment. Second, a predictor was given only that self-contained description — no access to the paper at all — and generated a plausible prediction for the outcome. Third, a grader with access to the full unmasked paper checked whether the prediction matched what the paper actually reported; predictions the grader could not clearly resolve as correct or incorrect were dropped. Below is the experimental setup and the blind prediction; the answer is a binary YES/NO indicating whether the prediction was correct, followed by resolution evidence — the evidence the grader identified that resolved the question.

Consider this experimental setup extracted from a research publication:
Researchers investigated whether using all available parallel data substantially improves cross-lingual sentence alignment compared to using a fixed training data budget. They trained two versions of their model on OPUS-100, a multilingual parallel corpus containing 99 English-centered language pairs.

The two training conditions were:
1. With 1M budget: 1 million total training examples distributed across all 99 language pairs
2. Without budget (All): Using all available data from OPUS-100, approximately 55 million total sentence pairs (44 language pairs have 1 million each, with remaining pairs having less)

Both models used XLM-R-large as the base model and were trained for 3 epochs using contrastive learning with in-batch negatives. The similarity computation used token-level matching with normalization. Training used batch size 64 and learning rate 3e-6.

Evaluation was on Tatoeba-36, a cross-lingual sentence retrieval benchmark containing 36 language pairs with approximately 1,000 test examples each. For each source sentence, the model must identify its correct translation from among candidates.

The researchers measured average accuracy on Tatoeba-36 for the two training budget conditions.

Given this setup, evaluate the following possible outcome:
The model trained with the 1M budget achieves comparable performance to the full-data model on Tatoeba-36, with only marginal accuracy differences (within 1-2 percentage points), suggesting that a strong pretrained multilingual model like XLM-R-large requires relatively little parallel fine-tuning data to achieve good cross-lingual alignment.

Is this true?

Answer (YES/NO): YES